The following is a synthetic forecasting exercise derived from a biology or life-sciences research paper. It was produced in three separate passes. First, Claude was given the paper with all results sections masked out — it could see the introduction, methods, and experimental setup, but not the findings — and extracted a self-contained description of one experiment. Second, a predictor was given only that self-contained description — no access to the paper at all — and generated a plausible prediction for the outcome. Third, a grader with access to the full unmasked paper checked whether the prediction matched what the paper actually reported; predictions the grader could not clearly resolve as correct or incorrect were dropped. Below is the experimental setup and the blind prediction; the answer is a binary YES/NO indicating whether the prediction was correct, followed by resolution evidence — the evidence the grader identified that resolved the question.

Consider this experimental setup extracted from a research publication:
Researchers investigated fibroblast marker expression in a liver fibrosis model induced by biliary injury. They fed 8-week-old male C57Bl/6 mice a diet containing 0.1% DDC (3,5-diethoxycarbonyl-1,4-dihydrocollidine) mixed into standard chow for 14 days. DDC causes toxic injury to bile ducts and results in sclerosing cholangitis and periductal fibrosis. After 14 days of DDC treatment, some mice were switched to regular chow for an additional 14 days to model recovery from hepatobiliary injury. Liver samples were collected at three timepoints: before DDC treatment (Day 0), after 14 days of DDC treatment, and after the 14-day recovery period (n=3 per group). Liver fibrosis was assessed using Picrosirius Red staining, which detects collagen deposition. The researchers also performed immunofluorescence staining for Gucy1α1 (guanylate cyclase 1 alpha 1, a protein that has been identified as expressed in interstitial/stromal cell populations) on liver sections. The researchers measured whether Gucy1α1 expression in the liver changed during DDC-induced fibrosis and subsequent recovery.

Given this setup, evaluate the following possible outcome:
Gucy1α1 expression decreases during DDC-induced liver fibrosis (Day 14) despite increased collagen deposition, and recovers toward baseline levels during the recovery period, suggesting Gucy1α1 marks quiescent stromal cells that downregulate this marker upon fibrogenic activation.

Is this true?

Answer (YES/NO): NO